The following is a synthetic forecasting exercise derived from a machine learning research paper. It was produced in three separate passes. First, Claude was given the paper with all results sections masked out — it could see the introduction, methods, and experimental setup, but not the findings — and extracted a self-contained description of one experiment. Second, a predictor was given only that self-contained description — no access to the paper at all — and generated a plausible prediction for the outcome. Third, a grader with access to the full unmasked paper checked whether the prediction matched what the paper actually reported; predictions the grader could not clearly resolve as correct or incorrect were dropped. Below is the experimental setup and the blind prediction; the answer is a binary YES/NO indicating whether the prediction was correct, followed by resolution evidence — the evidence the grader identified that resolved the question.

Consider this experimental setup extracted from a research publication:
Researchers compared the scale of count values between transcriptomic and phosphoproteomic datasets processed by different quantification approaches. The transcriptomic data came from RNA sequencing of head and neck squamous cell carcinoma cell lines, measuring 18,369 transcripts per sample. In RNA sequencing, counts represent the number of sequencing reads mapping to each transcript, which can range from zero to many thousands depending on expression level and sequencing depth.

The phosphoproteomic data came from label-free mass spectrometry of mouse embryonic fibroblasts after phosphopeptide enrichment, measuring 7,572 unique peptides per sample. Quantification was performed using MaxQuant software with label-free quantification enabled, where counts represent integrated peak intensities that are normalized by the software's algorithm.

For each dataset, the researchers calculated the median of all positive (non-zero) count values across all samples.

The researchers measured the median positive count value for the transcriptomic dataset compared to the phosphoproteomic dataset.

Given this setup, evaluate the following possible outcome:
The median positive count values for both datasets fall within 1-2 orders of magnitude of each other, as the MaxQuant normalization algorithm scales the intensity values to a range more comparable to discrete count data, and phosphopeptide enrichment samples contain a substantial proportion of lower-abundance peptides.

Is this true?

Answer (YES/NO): NO